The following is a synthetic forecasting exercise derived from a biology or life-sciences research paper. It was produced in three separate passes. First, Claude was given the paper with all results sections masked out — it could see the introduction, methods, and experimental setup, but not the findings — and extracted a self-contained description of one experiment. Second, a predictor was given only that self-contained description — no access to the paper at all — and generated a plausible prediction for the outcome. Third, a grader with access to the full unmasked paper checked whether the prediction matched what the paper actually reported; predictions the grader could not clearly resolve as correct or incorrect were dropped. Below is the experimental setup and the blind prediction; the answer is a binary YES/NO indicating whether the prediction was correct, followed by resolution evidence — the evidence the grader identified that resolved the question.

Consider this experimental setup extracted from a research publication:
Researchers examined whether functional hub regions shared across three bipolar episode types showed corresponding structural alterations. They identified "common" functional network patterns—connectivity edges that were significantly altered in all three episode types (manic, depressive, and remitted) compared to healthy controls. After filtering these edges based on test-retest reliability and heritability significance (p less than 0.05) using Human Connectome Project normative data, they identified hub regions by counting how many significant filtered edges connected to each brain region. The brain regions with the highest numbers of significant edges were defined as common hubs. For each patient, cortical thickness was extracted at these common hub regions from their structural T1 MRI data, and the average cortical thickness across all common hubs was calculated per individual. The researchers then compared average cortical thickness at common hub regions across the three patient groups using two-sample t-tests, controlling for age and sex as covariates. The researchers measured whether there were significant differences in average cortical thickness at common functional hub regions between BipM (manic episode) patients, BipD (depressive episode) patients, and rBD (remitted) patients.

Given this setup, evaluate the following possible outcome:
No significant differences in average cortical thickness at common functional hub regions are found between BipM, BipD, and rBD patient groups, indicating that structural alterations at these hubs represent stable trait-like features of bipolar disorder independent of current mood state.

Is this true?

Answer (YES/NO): NO